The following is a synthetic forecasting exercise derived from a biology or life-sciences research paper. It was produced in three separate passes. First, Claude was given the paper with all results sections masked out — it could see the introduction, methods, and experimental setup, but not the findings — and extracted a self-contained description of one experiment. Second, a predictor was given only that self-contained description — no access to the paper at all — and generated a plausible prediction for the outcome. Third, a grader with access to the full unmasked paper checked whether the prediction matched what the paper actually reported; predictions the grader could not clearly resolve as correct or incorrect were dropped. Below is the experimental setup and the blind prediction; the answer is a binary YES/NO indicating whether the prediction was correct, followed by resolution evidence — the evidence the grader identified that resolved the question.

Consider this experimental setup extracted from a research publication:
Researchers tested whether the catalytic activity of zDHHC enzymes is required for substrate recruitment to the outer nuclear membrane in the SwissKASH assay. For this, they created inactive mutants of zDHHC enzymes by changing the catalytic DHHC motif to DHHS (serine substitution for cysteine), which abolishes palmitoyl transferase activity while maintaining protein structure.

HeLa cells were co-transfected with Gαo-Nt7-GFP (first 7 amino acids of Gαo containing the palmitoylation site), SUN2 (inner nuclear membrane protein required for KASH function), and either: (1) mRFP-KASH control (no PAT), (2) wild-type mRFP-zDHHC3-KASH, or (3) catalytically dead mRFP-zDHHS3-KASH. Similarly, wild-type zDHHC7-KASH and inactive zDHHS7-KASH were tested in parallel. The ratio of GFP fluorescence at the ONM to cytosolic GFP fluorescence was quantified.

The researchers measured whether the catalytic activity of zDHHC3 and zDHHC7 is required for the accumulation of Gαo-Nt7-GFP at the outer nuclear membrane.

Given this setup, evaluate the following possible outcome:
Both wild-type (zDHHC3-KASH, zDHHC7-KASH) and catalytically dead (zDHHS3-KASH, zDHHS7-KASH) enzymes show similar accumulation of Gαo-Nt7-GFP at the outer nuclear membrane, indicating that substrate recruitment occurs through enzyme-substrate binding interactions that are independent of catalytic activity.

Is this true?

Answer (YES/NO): NO